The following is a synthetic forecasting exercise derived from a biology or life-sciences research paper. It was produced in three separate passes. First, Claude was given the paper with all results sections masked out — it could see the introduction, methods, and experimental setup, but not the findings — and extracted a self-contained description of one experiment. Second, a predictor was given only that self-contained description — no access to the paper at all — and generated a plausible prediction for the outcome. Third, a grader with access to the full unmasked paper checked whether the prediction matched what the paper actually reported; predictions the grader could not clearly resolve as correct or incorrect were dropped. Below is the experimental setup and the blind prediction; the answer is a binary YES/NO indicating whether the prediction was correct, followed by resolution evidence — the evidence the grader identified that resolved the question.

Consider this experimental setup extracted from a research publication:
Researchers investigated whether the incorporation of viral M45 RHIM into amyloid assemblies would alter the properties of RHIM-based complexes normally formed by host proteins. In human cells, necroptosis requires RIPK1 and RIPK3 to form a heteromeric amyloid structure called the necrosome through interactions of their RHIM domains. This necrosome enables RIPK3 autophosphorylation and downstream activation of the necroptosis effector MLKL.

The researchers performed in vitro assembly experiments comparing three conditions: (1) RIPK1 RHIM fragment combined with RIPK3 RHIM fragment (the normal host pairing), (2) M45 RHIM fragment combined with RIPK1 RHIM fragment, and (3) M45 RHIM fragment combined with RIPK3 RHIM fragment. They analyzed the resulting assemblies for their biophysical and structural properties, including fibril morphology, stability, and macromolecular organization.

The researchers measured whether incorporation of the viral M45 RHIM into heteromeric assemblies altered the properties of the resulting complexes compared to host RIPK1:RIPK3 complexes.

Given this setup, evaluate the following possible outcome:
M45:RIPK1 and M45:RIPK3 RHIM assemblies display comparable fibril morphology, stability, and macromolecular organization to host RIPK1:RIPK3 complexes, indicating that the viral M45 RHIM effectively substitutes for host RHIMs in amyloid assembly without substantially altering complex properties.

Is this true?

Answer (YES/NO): NO